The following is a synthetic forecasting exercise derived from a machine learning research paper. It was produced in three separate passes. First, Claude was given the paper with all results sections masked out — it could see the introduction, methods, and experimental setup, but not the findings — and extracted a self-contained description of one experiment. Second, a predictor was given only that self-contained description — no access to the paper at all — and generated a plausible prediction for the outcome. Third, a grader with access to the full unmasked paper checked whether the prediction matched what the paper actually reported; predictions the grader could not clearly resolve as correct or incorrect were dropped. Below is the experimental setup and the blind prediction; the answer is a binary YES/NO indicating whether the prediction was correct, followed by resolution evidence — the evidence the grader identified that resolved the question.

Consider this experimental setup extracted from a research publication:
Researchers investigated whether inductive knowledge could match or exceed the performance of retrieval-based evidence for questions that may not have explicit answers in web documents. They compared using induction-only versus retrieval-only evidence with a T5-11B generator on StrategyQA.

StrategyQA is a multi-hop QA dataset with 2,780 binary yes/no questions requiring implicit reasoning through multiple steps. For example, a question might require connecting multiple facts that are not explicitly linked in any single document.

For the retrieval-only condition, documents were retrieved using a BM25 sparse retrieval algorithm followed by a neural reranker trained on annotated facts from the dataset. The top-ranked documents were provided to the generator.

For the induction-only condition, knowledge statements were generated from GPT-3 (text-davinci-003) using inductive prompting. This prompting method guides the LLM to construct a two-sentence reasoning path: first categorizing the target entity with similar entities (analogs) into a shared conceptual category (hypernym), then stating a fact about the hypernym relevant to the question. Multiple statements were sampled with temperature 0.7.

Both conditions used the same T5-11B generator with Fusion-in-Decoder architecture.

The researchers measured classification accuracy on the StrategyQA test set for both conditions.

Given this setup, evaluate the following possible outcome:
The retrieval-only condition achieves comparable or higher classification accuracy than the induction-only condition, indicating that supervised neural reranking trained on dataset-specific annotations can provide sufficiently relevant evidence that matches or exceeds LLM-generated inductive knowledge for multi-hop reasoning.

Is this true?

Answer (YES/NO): NO